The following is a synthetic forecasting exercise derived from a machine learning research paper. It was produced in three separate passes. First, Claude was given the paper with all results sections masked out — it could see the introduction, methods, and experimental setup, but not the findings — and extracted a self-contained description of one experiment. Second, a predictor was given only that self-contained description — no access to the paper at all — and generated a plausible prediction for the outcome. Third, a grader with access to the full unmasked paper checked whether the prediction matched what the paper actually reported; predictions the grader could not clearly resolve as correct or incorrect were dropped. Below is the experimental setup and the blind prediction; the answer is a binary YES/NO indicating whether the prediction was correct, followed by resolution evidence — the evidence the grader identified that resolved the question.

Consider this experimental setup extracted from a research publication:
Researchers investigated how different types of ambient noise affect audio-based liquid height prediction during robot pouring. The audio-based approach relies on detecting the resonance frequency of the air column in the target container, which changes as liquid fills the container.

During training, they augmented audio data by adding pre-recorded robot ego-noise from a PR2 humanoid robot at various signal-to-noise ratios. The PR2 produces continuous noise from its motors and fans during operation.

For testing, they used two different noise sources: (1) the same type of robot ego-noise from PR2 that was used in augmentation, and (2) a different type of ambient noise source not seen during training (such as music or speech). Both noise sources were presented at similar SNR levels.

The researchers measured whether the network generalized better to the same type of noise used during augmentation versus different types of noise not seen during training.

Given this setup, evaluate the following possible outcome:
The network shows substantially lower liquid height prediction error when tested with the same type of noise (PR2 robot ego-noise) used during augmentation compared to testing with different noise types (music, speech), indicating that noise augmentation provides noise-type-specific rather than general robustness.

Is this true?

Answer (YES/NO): NO